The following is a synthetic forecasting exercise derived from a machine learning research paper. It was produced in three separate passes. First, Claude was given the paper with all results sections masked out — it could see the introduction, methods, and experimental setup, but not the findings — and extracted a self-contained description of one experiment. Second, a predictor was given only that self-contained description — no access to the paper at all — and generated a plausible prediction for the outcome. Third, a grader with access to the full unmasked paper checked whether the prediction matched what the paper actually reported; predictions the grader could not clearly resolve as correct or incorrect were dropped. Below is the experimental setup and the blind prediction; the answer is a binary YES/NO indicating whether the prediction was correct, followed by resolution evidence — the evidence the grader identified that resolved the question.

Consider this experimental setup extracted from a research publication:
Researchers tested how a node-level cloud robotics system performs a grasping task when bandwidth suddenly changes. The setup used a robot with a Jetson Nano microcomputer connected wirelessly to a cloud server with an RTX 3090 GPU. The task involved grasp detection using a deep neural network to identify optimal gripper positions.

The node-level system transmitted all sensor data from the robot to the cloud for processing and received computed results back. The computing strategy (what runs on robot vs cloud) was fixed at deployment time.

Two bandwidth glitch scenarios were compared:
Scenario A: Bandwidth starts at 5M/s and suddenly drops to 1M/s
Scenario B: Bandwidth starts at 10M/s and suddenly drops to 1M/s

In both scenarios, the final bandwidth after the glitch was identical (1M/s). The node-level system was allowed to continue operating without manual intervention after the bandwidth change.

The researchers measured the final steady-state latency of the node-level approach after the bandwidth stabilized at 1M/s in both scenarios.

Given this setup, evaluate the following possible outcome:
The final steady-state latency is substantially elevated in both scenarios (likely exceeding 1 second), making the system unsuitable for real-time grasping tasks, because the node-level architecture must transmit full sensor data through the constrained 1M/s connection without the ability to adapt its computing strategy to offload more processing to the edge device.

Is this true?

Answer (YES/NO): YES